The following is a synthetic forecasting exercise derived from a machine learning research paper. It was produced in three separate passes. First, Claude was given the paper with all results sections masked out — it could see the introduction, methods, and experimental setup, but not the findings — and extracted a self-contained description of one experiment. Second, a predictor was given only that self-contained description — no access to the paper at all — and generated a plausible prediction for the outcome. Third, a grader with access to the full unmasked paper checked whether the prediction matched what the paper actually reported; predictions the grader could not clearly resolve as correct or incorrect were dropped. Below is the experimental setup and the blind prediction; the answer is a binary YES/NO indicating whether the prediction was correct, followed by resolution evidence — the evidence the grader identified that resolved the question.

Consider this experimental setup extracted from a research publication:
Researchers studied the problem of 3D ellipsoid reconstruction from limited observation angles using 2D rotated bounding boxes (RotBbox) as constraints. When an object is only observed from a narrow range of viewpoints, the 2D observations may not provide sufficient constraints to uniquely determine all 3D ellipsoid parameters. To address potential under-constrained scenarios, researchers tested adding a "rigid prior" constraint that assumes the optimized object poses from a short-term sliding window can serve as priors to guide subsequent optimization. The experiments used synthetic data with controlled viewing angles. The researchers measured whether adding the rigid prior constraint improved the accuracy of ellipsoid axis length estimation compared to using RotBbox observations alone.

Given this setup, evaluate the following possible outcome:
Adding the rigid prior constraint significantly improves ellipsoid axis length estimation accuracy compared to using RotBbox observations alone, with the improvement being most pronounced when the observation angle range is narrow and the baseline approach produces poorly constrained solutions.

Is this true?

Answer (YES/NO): NO